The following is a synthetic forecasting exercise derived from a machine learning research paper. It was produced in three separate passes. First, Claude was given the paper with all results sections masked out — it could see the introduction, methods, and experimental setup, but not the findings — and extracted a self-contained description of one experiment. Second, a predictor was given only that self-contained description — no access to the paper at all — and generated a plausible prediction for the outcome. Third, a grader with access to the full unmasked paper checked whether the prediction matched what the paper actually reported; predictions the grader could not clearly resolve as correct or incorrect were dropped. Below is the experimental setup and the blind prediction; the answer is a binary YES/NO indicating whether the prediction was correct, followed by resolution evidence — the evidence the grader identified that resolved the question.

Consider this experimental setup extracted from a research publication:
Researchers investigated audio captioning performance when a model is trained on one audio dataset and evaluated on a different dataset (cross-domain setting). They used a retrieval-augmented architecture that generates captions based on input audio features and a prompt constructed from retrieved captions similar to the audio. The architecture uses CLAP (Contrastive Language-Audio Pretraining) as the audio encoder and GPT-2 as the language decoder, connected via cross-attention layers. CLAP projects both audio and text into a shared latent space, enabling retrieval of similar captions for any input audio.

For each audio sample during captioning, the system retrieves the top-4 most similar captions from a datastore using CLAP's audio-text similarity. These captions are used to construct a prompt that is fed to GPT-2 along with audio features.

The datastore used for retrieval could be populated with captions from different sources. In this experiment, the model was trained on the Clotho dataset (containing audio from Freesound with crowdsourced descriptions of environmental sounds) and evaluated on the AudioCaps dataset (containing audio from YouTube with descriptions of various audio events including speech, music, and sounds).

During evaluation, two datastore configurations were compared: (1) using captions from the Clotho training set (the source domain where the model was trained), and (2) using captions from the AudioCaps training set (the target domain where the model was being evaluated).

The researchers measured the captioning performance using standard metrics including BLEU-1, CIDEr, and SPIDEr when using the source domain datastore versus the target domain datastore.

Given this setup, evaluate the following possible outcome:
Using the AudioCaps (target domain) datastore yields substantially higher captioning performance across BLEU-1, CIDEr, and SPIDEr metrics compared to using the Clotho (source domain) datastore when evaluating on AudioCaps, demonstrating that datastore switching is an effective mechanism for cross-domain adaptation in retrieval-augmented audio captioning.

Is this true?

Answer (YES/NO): YES